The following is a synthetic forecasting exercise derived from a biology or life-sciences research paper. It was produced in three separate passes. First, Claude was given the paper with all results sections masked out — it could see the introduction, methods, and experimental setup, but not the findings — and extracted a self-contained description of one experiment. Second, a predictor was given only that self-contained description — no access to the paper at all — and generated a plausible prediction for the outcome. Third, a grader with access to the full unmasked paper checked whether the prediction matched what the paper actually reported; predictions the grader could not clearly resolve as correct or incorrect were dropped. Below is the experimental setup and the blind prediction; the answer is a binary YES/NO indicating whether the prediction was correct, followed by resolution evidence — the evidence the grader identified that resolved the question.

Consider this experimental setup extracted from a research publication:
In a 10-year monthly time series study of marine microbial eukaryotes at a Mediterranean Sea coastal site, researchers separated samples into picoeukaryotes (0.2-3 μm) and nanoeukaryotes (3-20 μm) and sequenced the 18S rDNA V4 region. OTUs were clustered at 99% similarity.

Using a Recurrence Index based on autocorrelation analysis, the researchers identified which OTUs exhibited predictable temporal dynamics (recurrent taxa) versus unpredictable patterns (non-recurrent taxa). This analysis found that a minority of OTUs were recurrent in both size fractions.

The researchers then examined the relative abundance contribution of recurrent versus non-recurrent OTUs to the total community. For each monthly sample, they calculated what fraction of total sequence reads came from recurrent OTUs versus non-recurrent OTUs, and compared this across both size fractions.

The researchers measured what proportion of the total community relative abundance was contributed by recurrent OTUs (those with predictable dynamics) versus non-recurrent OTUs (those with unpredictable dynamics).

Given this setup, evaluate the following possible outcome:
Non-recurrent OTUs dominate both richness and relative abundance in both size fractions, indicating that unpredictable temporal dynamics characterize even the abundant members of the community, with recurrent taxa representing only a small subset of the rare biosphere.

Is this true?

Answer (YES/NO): NO